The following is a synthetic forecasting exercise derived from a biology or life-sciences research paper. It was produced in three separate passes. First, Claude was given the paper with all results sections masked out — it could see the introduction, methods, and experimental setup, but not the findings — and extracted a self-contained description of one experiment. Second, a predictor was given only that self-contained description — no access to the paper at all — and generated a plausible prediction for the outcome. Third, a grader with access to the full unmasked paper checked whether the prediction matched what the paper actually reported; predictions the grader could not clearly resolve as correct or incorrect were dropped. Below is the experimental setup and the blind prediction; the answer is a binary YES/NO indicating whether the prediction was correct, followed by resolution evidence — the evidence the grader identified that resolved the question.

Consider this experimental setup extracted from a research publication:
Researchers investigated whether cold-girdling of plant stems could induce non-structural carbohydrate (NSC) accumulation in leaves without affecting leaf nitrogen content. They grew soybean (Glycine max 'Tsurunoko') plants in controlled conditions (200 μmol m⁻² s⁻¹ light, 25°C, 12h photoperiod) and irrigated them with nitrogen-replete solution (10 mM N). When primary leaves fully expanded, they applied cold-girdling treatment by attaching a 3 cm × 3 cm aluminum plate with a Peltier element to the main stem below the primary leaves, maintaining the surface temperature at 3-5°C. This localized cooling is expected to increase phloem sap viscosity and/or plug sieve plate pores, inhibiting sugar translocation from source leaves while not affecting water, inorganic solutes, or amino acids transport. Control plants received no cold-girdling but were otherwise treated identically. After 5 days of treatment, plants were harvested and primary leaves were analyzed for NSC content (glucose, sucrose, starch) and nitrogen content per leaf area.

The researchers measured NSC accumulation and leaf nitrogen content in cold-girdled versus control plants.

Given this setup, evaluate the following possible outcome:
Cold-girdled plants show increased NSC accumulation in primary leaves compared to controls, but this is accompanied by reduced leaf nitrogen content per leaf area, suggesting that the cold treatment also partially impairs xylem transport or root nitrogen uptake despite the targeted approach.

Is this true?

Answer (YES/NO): NO